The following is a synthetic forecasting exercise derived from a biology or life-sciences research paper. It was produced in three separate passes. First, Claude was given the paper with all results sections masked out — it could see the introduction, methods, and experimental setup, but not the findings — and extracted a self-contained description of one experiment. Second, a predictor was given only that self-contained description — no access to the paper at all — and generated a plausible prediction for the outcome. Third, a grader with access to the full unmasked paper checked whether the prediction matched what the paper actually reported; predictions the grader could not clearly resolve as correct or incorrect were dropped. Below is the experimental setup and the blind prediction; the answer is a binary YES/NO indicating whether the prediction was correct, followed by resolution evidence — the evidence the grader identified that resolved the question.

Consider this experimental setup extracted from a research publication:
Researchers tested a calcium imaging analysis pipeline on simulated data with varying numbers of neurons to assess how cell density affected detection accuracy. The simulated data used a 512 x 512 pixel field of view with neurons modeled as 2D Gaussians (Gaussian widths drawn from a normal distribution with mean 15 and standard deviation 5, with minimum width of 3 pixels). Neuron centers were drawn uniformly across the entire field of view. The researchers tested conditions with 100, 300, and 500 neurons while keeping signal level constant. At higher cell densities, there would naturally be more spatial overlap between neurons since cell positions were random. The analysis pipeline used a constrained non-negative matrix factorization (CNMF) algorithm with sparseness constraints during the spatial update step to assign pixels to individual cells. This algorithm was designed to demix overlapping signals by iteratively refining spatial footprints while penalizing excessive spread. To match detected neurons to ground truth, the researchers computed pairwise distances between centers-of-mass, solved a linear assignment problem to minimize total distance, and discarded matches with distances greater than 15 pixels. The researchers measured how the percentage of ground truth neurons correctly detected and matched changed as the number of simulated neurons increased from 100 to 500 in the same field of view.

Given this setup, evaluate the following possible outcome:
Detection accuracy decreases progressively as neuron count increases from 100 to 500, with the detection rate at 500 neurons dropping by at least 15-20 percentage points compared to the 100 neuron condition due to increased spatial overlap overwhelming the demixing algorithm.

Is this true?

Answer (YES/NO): NO